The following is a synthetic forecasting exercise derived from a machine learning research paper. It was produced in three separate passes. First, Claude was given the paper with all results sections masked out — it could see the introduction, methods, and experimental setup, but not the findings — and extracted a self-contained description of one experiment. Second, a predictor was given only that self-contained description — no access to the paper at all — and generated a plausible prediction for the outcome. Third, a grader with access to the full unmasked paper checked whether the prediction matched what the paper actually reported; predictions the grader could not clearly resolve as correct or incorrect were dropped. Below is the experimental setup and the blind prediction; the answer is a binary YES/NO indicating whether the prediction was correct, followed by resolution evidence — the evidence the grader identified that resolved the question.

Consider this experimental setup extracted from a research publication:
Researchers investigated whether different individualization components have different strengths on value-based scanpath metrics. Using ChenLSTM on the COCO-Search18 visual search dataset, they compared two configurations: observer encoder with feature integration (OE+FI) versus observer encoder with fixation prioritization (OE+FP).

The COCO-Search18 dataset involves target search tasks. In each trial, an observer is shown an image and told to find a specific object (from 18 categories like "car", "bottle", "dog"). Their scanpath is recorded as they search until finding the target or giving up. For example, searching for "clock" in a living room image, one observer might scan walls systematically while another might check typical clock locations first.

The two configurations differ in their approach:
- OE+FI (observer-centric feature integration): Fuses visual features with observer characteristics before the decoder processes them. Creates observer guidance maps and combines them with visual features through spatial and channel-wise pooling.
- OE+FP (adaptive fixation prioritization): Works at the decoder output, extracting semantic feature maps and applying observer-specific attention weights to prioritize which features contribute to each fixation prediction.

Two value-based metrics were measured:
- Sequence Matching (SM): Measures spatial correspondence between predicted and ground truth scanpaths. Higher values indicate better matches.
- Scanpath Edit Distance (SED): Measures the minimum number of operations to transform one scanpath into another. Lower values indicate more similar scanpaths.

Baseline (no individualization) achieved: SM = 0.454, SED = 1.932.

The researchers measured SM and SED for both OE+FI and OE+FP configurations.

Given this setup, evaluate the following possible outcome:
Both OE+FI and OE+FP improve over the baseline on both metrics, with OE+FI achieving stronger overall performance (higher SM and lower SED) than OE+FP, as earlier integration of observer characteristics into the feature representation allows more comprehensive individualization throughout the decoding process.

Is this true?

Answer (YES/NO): NO